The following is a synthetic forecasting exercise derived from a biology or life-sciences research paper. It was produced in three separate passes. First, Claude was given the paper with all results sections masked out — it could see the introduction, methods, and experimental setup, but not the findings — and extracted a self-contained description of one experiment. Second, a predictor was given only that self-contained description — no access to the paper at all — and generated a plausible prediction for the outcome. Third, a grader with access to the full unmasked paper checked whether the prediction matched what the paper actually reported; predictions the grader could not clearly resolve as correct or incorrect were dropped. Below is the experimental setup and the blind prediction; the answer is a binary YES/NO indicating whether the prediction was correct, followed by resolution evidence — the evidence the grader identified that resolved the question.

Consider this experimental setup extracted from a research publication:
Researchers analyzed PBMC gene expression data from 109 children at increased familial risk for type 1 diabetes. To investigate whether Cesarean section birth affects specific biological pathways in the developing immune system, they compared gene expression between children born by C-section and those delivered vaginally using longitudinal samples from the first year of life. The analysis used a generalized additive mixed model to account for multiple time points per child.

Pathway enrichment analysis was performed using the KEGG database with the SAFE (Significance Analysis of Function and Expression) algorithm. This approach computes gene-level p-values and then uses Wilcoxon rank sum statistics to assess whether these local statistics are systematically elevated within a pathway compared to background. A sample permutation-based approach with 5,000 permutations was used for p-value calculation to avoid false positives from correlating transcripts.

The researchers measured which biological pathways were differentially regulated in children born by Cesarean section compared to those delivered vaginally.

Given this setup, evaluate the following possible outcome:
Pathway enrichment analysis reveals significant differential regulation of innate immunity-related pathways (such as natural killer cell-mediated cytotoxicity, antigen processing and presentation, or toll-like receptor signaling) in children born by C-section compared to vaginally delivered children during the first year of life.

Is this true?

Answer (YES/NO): NO